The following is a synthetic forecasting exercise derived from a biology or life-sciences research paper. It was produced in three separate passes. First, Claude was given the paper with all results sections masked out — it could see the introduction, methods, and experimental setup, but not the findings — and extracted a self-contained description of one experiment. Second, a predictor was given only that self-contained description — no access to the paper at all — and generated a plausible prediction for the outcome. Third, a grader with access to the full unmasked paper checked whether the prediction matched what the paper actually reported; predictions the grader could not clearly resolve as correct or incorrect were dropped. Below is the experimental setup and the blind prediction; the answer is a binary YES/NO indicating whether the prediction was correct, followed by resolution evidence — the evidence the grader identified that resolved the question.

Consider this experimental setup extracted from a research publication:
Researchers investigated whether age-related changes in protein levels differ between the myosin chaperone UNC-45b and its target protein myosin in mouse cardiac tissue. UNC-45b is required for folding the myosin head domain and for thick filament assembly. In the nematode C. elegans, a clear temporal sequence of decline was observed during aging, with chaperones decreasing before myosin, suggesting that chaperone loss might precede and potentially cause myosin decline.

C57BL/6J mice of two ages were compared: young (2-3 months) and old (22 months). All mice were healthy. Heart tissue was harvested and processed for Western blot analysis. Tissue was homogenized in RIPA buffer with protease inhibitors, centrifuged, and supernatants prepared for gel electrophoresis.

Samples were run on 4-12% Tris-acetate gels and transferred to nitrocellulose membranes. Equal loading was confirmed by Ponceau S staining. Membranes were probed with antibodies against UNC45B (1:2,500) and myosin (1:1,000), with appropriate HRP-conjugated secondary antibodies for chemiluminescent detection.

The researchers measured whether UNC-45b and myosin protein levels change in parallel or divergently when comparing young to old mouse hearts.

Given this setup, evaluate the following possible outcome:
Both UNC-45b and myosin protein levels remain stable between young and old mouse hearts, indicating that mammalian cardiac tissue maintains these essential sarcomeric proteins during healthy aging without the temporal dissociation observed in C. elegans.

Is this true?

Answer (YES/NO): NO